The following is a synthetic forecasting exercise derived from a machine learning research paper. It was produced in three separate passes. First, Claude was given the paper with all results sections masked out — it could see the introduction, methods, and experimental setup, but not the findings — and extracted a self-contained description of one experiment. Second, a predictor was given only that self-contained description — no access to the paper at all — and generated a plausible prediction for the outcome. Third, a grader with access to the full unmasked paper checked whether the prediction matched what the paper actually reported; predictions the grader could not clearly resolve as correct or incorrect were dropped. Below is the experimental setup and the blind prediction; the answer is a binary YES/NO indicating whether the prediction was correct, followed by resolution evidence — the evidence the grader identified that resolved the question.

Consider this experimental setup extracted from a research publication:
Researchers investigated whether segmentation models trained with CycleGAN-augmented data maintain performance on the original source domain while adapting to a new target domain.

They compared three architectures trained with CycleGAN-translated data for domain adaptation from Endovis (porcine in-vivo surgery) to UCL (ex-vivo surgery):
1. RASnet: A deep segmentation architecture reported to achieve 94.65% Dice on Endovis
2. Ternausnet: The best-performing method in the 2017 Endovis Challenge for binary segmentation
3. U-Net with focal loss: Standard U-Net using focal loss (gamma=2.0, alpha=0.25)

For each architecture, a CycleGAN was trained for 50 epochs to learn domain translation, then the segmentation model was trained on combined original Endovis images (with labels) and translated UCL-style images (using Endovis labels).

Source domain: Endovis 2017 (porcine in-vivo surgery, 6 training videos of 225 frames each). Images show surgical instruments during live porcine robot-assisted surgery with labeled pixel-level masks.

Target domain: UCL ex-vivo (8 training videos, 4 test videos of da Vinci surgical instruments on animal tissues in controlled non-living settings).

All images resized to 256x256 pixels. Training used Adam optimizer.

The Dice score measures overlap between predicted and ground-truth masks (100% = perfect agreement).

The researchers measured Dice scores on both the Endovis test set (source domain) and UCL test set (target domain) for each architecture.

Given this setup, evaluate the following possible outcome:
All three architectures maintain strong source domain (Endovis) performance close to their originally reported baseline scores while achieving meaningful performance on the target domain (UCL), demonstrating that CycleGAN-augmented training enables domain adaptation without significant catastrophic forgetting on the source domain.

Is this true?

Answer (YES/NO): NO